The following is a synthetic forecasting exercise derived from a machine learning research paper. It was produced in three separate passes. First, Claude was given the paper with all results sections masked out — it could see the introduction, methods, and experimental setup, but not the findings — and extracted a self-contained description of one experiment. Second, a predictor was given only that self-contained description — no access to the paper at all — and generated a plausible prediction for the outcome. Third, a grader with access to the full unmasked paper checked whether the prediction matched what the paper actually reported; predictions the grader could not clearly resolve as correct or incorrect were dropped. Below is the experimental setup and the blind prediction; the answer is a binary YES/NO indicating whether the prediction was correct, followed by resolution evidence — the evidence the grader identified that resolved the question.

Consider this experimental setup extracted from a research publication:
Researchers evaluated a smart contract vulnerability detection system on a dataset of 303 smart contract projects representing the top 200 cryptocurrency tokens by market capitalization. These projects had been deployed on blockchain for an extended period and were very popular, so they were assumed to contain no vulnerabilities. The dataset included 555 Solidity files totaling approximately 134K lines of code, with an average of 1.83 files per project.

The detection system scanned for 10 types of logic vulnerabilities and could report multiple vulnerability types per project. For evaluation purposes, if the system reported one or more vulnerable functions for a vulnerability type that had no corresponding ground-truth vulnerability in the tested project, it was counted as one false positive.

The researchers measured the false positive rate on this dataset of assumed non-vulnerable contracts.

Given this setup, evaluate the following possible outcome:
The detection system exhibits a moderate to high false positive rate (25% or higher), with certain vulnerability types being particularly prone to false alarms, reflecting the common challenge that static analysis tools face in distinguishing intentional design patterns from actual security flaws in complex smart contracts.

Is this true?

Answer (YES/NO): NO